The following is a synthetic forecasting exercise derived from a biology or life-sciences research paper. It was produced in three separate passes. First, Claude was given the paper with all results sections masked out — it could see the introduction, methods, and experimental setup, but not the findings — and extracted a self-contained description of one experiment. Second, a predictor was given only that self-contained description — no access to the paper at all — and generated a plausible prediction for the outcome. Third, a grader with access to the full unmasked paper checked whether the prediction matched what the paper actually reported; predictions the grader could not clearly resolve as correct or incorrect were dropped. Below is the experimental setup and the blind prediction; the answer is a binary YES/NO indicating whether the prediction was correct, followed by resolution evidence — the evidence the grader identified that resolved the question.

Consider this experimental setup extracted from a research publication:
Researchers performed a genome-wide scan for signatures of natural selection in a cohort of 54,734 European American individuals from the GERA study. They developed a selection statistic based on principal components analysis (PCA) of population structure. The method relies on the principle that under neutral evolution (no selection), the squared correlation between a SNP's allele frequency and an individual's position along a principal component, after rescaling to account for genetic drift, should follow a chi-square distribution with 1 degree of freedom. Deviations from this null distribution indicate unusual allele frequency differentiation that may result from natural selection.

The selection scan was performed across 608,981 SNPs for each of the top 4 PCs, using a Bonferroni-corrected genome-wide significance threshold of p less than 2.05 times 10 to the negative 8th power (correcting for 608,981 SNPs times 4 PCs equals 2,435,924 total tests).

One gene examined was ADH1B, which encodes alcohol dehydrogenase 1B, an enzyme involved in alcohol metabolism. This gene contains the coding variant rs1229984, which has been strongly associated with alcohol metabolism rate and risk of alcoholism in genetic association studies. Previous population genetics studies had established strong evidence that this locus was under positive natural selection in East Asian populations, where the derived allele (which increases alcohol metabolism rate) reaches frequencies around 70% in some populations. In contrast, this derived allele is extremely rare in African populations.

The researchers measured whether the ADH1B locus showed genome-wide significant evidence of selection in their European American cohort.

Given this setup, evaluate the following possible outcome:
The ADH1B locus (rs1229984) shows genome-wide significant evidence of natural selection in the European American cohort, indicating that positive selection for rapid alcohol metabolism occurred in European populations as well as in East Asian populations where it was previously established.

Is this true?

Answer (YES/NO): YES